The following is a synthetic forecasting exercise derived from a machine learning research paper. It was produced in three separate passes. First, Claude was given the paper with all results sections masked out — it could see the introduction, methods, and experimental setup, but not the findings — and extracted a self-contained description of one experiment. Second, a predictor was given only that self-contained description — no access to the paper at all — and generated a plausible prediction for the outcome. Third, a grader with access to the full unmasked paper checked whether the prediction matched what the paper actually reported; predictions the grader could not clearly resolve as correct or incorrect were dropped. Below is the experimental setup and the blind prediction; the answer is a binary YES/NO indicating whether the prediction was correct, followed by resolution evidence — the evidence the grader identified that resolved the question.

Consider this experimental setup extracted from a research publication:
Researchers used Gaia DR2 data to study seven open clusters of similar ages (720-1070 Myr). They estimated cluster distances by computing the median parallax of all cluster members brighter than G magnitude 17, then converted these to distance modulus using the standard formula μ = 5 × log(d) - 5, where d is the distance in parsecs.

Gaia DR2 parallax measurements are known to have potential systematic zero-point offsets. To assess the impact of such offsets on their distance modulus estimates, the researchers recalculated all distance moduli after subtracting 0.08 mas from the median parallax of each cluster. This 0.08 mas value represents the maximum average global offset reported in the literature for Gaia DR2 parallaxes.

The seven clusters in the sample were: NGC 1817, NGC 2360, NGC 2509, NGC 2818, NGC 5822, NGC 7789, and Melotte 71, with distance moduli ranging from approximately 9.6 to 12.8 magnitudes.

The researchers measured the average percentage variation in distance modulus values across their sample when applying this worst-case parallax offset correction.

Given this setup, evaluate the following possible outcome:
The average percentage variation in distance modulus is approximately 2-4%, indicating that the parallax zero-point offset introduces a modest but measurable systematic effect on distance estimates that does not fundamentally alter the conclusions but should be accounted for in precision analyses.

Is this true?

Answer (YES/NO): YES